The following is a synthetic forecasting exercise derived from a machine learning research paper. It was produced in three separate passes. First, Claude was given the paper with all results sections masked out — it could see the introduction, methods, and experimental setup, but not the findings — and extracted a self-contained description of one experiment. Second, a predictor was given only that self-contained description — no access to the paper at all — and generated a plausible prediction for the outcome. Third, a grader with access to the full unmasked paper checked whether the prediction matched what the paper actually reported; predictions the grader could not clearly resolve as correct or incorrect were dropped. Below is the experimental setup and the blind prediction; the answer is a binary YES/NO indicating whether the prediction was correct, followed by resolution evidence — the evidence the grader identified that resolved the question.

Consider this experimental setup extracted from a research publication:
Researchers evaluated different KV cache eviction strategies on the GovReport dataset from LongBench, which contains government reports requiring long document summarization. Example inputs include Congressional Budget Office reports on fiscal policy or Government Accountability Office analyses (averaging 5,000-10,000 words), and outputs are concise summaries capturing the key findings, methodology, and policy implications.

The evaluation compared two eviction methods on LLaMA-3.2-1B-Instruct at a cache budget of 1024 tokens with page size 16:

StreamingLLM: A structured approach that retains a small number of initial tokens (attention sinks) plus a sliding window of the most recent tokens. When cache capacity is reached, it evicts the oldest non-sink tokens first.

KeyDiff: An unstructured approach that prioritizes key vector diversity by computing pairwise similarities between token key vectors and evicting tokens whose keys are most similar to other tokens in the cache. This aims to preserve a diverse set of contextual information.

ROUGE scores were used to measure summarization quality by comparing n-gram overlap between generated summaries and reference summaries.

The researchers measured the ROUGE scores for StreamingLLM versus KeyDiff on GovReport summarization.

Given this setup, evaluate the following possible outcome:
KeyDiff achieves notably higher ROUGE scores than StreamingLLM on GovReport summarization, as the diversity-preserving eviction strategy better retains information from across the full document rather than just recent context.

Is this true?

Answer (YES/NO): NO